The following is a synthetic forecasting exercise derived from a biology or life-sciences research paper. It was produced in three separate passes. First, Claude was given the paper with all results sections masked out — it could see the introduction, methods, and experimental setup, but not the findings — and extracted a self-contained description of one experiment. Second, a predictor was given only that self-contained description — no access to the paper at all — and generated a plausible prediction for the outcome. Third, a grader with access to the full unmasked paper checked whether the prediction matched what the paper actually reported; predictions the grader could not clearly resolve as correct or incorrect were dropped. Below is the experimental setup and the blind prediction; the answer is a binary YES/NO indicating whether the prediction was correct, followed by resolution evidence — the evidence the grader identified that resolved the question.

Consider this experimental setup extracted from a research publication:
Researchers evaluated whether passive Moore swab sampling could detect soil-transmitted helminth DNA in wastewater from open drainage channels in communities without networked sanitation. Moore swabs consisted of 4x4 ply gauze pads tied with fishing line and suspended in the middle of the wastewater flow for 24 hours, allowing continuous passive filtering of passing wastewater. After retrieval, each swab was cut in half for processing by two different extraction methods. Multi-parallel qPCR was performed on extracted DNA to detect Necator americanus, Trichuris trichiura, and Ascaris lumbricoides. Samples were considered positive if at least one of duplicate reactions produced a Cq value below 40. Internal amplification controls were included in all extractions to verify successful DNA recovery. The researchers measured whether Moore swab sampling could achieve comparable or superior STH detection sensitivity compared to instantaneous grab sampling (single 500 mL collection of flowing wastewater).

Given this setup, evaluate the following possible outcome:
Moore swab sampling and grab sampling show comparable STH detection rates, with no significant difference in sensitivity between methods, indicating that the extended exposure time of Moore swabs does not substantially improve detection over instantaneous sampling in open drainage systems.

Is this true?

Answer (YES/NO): NO